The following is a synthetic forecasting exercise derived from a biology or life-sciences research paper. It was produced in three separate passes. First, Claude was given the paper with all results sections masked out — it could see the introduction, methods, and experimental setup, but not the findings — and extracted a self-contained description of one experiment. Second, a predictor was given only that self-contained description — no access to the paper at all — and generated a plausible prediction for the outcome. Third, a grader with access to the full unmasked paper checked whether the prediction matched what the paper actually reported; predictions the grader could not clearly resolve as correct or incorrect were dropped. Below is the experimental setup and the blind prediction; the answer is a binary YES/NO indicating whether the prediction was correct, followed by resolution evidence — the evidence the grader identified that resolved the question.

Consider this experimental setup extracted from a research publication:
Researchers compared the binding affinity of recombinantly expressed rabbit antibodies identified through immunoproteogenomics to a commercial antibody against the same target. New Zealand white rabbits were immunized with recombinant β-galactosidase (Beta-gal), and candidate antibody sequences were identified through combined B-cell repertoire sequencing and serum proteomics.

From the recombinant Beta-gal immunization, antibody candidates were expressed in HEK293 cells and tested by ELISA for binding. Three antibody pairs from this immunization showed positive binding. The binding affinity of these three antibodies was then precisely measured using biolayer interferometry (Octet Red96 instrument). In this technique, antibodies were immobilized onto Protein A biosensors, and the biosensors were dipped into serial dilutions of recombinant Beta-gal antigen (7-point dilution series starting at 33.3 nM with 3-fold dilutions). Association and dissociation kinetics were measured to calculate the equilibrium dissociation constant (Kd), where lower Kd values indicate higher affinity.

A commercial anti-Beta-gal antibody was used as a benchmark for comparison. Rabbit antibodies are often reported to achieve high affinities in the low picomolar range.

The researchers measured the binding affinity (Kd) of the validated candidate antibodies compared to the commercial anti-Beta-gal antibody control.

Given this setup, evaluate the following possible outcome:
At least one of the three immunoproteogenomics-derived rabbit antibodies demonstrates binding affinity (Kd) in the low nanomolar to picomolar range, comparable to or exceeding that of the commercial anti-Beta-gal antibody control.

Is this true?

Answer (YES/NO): YES